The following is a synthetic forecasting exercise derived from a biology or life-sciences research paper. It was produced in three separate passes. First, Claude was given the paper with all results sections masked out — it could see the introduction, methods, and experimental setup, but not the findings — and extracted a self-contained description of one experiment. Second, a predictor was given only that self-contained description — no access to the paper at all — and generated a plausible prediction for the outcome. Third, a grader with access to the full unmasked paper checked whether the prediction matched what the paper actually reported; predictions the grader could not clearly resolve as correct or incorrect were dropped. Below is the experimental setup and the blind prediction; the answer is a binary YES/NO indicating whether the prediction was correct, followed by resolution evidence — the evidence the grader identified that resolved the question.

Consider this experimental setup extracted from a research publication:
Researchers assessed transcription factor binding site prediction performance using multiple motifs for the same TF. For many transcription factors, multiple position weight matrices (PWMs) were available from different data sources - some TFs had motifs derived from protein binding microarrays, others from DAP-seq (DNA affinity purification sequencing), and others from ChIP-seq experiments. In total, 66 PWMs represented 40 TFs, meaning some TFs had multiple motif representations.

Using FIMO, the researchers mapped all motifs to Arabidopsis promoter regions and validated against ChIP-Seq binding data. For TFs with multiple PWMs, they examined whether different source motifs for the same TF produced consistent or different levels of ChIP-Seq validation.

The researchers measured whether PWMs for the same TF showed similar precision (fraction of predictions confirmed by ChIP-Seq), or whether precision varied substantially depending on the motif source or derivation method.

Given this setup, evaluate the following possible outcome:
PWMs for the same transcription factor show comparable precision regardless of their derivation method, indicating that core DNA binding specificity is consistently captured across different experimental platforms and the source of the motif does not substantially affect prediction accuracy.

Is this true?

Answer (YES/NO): NO